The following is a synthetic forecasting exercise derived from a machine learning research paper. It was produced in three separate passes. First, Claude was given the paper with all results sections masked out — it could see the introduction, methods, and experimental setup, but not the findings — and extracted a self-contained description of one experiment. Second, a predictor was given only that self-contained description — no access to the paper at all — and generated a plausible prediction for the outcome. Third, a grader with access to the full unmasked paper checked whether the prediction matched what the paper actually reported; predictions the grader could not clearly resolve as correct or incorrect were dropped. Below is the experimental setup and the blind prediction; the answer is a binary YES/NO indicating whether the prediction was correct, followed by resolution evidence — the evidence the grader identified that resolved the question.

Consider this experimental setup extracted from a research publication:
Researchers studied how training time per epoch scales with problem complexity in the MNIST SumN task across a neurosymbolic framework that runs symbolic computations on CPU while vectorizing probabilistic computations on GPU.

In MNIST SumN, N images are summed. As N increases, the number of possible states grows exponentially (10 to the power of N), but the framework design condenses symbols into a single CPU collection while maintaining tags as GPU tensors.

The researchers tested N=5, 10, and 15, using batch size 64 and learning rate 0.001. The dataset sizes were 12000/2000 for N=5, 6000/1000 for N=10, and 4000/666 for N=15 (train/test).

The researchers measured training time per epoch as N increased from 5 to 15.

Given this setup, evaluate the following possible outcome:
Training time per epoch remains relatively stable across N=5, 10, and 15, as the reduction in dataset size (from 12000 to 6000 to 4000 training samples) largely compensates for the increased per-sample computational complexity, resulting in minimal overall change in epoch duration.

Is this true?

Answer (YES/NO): YES